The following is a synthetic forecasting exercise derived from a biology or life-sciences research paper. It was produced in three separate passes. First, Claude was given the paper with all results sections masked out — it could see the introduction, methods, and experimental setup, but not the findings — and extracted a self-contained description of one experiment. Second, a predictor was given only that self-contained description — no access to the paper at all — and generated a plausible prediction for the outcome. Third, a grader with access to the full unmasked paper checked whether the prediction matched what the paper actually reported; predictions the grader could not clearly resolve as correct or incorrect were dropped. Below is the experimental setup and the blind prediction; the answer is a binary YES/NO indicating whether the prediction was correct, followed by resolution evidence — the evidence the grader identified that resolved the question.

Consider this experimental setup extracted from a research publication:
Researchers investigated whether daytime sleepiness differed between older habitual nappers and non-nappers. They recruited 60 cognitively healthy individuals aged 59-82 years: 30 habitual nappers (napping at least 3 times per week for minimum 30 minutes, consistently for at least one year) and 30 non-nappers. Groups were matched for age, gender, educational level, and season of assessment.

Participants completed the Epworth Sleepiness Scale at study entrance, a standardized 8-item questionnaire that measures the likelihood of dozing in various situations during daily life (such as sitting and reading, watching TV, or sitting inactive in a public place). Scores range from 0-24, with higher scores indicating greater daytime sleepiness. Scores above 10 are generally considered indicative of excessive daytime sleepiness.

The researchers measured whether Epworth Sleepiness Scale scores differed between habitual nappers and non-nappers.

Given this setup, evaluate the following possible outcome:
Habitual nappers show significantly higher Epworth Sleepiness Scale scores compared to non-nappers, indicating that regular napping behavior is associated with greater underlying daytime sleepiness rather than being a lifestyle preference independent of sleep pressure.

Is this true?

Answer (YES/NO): YES